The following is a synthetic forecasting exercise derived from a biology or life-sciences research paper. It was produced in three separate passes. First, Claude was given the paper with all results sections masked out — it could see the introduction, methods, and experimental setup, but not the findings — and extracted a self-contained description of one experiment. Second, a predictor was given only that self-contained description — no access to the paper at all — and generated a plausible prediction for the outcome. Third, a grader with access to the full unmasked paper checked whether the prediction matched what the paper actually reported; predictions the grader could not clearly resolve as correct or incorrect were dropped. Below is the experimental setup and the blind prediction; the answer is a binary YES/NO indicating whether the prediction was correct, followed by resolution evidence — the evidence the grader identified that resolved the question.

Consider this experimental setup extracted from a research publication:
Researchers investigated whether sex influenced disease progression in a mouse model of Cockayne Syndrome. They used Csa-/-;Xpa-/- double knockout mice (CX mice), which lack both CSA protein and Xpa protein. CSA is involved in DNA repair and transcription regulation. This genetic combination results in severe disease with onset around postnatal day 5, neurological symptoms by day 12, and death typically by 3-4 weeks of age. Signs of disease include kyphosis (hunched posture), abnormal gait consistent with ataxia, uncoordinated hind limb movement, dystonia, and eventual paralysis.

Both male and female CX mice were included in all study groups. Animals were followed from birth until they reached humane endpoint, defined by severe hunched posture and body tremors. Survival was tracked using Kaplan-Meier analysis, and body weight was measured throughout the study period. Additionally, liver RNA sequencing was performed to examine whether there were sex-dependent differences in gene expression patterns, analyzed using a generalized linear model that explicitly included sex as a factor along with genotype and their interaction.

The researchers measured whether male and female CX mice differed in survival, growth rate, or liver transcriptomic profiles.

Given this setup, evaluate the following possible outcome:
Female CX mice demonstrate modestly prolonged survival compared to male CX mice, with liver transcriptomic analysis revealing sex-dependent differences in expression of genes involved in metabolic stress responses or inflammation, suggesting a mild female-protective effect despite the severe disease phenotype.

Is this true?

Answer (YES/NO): NO